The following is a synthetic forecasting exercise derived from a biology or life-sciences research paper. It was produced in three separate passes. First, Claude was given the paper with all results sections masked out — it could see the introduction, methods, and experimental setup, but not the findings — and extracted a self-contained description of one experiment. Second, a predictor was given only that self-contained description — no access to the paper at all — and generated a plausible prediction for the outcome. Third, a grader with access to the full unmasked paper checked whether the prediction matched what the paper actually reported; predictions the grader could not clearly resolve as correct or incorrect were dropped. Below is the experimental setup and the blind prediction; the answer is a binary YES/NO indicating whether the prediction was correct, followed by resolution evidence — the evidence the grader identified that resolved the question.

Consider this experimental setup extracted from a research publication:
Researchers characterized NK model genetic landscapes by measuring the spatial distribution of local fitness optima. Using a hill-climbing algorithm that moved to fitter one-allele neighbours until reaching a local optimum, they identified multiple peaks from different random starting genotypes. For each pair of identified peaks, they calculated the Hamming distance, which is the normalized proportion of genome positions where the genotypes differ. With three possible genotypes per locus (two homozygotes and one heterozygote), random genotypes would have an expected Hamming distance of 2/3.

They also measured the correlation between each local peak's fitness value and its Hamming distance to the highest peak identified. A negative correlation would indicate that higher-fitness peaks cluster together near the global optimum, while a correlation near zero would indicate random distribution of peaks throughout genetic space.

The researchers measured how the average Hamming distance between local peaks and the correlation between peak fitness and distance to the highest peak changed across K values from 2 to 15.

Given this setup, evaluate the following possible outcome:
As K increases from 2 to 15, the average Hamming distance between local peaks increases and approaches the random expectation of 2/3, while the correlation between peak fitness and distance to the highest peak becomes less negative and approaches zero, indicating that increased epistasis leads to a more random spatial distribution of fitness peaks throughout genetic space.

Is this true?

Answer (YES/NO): YES